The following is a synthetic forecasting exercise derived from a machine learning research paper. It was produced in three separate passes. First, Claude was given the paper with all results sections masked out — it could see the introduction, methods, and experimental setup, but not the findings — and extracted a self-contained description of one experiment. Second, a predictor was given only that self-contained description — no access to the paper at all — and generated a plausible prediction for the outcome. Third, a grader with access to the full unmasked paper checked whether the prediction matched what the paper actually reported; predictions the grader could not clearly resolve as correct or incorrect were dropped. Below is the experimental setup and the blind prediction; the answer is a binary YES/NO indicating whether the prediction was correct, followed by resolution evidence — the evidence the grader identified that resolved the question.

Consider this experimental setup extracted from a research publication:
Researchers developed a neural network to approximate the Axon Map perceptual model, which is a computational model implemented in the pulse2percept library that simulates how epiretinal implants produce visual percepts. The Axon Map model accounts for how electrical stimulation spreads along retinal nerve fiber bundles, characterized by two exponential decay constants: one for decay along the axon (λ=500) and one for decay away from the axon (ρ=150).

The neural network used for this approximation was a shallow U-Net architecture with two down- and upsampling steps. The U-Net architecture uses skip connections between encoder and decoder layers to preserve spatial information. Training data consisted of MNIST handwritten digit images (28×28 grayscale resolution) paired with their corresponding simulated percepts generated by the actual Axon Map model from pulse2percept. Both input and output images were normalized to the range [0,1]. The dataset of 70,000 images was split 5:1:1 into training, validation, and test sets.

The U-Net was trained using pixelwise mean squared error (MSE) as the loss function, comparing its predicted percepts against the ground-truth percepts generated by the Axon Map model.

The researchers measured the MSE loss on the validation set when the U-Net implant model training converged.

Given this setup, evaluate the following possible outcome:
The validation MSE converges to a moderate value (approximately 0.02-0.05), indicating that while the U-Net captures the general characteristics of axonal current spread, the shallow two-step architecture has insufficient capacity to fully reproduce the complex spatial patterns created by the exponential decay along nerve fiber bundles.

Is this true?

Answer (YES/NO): NO